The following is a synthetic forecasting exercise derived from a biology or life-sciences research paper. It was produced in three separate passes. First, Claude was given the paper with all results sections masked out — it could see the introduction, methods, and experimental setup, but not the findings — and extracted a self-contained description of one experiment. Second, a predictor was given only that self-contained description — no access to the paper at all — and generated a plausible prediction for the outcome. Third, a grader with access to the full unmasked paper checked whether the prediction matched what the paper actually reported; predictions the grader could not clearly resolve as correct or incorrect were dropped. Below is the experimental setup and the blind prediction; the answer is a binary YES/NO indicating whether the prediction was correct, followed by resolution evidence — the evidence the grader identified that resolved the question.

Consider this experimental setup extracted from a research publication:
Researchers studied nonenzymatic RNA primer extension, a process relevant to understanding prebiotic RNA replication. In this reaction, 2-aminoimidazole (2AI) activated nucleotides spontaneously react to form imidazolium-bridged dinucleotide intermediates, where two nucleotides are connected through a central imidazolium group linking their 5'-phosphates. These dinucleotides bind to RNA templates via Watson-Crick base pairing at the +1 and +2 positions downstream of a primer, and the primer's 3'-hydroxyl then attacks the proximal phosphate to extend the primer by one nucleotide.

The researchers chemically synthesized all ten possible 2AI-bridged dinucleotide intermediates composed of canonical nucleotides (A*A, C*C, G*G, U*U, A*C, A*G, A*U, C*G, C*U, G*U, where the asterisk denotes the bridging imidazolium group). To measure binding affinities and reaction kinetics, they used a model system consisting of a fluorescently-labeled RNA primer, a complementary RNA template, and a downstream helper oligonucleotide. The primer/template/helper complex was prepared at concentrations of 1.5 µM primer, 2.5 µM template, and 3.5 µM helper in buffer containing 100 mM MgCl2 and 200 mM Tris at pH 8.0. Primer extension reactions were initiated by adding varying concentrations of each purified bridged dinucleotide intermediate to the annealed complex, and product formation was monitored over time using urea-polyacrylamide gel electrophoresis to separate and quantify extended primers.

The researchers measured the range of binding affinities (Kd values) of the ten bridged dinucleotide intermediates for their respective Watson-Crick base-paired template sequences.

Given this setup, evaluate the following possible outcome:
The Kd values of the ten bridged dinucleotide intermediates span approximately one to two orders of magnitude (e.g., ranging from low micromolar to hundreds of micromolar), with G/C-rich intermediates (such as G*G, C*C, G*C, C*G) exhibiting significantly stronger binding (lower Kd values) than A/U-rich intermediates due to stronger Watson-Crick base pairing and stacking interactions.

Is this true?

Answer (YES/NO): NO